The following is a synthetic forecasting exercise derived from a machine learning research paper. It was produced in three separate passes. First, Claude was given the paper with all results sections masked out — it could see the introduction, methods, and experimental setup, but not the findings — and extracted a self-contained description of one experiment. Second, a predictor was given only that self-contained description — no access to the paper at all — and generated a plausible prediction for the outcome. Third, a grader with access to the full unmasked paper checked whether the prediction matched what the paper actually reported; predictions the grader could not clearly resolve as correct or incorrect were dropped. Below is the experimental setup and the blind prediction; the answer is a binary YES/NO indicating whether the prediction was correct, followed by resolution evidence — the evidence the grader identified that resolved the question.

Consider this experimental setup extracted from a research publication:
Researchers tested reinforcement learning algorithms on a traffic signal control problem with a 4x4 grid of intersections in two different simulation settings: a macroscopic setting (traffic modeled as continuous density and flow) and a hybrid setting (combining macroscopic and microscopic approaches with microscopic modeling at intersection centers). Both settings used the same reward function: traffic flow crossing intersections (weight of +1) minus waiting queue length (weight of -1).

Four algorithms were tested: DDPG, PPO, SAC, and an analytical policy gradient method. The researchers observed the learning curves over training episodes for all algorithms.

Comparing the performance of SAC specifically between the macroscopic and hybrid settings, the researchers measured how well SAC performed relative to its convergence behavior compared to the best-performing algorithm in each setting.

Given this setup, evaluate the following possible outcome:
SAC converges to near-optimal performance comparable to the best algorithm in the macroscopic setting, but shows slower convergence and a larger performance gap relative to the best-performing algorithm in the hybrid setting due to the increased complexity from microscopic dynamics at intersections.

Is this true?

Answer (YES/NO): NO